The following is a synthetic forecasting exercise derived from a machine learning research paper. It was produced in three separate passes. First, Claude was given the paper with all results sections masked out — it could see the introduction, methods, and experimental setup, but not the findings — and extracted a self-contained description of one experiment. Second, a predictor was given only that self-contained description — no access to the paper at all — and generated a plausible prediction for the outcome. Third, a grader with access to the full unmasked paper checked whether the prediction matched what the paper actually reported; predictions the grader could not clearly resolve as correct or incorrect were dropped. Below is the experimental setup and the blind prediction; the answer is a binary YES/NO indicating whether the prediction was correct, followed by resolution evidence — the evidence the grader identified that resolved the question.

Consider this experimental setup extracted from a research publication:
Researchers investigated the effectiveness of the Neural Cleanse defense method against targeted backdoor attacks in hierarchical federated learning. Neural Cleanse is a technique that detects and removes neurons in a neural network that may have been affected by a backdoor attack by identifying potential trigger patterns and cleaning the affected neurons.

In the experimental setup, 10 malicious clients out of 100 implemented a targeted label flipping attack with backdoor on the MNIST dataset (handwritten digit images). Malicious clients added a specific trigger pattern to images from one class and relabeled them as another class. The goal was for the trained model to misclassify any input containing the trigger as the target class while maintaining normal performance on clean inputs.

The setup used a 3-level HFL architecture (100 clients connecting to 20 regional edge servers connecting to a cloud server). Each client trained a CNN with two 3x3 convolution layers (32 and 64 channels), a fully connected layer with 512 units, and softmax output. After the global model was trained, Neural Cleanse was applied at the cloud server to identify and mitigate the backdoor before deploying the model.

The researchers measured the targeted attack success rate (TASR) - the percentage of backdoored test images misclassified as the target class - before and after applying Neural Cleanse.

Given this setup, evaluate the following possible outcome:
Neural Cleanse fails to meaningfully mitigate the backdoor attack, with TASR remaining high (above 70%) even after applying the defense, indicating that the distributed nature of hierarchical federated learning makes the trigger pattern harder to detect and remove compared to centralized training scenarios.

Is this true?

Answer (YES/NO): NO